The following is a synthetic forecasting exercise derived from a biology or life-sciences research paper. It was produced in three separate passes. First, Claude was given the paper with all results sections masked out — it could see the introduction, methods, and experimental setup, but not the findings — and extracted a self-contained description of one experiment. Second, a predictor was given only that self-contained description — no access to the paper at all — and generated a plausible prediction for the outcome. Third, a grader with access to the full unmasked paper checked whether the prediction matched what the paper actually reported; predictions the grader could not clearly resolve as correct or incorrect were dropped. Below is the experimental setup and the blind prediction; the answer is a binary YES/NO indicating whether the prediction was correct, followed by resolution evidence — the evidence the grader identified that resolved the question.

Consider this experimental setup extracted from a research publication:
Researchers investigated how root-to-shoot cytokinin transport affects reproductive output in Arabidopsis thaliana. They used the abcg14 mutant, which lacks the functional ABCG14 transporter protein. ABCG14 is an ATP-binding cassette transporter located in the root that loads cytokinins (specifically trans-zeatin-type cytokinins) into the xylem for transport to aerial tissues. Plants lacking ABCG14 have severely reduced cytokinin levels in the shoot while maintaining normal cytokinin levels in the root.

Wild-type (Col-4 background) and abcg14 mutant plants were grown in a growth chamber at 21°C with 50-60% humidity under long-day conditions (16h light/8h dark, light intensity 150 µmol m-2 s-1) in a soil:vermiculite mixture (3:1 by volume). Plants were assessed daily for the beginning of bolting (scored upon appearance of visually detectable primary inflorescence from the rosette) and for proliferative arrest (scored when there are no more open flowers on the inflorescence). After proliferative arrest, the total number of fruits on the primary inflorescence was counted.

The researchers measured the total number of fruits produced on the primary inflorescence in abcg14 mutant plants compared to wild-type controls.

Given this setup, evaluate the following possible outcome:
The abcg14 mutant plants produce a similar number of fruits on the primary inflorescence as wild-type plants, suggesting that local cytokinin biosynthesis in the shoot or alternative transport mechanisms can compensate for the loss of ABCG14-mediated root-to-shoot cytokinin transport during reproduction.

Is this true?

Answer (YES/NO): NO